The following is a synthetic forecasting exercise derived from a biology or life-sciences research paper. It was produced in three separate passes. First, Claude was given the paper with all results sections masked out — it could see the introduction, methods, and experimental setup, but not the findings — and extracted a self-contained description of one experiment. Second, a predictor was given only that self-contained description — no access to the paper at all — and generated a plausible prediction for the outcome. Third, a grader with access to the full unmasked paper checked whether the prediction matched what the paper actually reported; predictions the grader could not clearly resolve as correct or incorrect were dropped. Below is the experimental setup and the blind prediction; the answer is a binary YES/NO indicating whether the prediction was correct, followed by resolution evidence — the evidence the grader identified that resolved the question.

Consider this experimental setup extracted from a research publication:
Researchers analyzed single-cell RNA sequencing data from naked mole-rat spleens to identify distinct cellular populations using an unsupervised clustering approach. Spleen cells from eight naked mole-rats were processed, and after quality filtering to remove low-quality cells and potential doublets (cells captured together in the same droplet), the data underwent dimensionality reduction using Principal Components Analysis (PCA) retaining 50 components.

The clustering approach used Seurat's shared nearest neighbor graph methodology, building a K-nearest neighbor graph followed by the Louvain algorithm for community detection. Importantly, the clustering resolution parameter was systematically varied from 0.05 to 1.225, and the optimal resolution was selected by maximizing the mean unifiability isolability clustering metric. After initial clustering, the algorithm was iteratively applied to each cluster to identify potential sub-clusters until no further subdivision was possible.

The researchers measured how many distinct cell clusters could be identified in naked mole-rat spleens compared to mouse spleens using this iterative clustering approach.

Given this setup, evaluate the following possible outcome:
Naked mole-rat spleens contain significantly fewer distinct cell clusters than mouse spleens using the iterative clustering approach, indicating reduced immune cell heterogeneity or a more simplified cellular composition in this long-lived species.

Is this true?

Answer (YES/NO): NO